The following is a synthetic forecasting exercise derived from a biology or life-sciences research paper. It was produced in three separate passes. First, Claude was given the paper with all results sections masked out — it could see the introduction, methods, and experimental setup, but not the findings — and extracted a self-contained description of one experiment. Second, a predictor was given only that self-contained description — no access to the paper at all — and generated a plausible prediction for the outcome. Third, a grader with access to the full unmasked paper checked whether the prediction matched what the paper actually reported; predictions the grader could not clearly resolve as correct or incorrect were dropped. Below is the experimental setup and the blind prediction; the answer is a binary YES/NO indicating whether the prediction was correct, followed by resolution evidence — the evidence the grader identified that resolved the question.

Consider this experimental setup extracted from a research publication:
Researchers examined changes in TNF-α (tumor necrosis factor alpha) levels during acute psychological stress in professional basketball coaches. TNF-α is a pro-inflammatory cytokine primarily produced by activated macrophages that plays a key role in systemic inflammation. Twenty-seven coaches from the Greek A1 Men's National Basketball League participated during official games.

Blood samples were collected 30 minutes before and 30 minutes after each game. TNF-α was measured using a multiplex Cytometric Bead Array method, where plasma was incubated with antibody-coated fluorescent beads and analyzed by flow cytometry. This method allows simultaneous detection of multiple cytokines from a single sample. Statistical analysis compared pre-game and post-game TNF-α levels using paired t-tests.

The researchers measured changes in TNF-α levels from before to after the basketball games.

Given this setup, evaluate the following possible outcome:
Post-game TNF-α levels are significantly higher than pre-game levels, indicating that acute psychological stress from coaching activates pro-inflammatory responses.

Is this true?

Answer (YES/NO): NO